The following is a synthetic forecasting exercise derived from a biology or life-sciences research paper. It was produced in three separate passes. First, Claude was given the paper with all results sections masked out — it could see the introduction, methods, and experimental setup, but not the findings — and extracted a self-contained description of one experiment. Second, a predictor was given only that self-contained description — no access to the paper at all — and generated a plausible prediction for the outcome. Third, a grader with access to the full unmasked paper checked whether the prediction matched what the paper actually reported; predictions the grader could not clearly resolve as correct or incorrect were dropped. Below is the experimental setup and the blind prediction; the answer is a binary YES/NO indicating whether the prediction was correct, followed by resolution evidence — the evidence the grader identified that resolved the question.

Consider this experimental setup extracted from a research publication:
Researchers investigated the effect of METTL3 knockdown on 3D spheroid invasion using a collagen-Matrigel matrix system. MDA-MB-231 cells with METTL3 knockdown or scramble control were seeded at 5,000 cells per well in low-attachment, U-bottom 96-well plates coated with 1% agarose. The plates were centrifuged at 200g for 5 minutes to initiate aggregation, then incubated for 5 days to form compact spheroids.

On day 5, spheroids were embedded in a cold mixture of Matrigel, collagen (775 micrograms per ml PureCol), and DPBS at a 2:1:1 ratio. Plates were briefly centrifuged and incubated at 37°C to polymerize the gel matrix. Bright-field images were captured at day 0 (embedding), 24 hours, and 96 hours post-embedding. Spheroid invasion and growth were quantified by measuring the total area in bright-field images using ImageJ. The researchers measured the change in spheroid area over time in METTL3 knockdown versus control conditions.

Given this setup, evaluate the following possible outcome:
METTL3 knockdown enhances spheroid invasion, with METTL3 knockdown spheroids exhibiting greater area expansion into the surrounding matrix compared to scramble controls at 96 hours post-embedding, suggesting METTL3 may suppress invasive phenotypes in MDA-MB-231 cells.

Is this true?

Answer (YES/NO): NO